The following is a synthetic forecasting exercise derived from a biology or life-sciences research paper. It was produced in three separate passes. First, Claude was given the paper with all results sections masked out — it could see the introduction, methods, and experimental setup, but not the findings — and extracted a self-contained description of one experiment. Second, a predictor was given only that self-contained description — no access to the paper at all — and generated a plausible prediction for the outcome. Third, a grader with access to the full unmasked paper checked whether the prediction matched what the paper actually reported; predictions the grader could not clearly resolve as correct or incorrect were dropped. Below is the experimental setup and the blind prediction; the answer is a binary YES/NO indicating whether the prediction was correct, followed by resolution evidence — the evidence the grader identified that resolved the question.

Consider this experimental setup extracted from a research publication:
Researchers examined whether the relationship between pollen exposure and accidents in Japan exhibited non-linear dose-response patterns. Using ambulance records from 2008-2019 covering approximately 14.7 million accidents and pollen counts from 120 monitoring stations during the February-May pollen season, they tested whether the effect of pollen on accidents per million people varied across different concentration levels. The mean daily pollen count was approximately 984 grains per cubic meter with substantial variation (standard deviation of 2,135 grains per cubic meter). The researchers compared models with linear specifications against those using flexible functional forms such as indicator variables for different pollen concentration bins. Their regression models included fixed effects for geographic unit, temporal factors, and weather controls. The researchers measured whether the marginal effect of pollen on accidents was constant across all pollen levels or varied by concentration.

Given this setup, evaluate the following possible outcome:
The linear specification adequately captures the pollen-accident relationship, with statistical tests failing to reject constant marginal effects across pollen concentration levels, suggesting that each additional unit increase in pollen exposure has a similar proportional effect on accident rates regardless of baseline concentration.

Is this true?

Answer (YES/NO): NO